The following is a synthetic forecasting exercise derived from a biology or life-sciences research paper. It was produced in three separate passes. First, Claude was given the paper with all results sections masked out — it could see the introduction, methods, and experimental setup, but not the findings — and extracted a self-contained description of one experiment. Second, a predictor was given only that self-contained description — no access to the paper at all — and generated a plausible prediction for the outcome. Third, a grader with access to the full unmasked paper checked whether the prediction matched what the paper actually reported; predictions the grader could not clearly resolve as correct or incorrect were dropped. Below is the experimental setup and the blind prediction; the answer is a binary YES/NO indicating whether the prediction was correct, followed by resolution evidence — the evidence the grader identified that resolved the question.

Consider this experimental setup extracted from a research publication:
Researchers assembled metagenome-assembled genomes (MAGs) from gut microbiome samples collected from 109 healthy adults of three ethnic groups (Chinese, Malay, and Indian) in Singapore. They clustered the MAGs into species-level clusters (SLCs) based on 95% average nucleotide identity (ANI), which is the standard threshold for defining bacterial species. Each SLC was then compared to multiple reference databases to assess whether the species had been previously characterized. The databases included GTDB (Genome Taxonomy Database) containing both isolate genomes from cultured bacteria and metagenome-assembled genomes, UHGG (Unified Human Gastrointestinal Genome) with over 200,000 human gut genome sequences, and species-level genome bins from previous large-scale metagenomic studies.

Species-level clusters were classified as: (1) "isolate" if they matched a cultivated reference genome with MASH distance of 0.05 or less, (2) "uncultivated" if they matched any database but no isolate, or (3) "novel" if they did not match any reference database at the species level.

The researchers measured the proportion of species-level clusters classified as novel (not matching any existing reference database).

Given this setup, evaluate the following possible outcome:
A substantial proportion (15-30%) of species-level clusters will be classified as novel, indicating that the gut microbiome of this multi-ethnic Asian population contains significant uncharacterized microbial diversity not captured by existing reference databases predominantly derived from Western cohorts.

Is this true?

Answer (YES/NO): NO